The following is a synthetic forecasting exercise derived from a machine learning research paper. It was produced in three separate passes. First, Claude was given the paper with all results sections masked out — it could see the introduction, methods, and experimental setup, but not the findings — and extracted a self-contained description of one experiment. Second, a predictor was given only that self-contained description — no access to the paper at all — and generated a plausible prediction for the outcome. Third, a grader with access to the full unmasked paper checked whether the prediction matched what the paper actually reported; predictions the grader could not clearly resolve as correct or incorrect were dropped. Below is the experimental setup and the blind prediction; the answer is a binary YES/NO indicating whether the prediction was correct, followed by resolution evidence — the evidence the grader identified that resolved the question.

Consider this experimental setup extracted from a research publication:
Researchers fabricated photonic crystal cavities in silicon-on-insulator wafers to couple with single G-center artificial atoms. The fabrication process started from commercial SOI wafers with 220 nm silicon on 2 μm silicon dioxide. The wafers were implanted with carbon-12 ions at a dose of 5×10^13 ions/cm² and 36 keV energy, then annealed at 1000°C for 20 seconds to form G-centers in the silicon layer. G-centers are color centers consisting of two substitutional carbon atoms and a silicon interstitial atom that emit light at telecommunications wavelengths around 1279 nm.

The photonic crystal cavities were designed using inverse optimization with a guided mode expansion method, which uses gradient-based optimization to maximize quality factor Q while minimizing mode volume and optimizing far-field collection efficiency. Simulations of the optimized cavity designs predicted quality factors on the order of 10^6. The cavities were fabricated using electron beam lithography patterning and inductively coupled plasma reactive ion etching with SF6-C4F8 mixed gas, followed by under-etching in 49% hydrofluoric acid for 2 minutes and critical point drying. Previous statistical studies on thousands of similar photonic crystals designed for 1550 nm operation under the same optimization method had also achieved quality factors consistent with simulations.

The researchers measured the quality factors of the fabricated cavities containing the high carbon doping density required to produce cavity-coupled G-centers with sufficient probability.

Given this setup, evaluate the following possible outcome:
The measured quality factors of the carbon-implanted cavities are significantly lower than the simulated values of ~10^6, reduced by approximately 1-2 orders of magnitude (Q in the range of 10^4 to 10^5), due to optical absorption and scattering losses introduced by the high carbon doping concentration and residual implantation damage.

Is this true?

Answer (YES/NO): NO